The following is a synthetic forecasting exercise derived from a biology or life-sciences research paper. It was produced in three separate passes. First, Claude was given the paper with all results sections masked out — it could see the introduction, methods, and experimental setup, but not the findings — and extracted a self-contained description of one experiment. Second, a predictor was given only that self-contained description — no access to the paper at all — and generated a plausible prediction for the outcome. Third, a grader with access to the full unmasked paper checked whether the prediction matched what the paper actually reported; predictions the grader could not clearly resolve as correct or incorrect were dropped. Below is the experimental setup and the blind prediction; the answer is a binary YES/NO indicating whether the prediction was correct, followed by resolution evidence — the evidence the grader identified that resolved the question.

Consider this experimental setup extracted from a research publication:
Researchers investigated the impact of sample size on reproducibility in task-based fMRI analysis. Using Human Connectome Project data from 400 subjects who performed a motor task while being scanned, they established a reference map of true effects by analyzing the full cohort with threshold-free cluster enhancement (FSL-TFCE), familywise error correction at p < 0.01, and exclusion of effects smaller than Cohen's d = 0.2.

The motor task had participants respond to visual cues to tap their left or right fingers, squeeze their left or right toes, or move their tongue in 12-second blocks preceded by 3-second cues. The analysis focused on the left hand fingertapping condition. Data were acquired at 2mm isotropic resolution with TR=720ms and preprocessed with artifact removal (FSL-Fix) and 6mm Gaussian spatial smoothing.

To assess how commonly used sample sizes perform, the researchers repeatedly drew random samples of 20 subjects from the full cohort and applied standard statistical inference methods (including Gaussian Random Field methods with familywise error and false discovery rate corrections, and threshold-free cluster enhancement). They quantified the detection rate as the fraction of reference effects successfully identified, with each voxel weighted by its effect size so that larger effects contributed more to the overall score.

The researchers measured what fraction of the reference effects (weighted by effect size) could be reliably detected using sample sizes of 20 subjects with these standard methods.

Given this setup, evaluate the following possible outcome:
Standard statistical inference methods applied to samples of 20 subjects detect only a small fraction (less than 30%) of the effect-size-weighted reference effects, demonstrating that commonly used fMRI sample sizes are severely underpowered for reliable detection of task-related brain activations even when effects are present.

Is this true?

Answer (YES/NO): YES